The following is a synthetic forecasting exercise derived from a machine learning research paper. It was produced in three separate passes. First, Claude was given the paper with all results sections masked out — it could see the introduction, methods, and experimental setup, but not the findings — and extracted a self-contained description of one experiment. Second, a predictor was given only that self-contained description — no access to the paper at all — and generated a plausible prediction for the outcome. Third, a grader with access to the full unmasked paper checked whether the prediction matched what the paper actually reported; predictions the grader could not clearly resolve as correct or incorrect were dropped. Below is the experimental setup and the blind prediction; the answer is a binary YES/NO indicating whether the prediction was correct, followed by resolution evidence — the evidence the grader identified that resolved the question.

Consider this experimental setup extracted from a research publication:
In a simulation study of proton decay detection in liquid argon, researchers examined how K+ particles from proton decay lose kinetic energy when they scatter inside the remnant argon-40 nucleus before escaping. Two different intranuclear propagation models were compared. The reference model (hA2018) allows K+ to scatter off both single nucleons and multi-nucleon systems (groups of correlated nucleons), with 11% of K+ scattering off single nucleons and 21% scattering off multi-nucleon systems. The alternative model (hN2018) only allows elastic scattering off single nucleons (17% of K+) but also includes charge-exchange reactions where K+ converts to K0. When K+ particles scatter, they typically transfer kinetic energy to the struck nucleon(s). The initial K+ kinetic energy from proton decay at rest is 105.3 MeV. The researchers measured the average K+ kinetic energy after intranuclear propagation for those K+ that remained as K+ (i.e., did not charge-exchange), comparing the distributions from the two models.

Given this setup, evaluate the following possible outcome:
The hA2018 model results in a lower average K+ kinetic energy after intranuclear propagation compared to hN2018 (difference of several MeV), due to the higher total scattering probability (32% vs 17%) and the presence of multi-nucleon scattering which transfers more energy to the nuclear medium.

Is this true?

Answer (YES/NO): NO